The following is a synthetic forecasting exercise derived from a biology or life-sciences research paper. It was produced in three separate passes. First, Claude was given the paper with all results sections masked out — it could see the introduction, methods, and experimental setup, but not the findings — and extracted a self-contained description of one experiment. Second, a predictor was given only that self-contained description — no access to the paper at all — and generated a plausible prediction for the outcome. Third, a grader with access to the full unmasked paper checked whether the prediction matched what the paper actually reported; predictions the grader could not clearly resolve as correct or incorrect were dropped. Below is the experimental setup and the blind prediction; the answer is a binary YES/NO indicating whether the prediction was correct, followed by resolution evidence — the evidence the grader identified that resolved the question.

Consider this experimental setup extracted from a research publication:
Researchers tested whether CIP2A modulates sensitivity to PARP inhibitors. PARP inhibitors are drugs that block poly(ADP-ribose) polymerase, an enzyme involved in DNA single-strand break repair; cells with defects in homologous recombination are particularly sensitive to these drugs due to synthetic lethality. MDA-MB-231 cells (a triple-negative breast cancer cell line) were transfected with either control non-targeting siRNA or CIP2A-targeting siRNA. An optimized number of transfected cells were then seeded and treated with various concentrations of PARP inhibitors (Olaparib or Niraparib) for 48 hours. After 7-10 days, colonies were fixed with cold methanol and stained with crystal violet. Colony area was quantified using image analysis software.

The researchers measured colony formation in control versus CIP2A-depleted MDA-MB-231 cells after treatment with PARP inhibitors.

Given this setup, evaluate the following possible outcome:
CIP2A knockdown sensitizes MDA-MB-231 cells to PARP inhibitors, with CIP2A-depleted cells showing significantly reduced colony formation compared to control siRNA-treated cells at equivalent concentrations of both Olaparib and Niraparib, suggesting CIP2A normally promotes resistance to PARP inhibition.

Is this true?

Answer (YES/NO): YES